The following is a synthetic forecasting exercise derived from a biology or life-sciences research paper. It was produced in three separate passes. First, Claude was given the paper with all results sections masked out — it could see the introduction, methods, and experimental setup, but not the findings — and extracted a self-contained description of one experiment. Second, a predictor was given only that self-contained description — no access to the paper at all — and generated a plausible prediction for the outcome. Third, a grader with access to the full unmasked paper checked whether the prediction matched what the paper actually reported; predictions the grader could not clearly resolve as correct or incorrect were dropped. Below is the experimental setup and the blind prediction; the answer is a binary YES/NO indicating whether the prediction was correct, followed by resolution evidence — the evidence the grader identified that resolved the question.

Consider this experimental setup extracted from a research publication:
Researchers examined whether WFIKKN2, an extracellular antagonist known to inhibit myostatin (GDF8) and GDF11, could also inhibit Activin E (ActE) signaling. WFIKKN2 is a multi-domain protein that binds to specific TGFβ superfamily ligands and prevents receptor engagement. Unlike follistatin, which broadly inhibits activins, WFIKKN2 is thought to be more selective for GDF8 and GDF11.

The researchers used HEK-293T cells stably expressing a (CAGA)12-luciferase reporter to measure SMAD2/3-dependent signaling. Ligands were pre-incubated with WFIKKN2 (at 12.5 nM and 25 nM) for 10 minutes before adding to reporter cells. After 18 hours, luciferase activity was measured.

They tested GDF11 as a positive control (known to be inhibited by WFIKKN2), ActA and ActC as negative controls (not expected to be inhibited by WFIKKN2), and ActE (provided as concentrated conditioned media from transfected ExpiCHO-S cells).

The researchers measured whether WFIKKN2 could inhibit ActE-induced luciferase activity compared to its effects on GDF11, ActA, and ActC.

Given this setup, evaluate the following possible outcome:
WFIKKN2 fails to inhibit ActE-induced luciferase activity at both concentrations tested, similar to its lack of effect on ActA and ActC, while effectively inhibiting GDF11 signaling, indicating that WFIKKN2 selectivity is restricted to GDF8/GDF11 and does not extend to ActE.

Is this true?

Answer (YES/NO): YES